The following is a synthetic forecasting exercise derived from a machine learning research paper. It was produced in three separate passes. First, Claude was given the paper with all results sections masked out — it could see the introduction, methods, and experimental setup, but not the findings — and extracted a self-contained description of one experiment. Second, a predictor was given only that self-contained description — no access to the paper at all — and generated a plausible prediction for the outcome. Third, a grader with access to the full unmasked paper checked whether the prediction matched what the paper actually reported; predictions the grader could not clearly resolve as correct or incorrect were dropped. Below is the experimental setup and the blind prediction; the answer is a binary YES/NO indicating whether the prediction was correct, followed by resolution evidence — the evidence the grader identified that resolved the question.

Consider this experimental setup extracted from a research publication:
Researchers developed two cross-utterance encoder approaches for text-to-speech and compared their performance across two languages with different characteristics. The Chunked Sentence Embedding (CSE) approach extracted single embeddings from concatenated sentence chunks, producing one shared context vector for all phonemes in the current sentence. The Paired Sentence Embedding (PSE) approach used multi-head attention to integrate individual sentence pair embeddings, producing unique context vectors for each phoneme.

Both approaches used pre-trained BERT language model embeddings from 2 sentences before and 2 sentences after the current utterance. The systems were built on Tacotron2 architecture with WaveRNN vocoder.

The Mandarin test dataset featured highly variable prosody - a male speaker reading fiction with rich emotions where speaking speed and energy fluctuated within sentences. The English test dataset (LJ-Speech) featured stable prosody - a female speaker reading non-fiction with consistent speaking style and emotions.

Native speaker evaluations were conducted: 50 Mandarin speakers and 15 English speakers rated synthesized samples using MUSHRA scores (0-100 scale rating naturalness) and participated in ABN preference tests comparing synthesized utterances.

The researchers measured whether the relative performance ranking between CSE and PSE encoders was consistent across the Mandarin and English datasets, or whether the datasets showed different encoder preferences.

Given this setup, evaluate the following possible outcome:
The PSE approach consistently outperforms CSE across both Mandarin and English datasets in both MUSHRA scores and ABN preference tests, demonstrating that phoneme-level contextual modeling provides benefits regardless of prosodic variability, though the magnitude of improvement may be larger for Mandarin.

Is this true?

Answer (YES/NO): NO